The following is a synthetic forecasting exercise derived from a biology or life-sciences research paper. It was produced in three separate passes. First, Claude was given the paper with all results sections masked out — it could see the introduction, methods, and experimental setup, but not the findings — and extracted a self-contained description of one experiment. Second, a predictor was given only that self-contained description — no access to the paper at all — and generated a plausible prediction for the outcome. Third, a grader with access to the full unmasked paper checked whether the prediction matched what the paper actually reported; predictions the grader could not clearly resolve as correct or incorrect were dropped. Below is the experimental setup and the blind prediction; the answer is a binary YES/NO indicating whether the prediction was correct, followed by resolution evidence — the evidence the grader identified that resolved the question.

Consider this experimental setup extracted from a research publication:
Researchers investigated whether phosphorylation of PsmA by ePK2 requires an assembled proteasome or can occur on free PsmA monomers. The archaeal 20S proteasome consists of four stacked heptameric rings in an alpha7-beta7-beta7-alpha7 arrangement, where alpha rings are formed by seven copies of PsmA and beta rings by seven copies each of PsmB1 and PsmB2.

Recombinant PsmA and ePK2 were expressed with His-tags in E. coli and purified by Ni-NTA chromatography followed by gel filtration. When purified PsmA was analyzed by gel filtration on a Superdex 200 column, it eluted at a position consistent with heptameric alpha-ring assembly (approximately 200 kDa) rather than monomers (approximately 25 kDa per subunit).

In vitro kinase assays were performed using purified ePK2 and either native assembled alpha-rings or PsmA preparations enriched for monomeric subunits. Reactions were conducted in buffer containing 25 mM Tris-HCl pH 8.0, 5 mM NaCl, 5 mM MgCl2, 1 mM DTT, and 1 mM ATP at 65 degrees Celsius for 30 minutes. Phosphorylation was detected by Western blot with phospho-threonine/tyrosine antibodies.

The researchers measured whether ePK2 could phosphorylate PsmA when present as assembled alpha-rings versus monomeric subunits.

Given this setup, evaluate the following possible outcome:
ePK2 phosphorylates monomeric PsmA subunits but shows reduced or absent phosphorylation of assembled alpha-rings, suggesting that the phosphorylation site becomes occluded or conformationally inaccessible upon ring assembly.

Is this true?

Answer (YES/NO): NO